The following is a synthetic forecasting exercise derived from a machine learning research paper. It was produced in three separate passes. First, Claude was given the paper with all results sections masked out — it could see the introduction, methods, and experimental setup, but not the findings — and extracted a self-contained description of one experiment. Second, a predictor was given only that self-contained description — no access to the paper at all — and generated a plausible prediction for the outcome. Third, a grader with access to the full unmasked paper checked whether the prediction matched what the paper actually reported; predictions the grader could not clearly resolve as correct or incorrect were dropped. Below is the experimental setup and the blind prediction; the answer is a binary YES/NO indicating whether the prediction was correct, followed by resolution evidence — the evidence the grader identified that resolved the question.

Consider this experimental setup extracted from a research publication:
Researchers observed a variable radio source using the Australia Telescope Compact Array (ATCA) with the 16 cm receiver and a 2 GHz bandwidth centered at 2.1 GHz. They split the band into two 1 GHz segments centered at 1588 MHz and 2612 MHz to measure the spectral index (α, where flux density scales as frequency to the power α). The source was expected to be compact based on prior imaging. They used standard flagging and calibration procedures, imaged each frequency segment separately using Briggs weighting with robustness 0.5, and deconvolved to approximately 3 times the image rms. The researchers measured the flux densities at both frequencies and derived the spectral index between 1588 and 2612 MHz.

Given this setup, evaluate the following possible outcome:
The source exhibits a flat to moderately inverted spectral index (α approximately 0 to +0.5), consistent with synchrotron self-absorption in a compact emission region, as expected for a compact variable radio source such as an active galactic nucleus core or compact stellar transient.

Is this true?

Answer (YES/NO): NO